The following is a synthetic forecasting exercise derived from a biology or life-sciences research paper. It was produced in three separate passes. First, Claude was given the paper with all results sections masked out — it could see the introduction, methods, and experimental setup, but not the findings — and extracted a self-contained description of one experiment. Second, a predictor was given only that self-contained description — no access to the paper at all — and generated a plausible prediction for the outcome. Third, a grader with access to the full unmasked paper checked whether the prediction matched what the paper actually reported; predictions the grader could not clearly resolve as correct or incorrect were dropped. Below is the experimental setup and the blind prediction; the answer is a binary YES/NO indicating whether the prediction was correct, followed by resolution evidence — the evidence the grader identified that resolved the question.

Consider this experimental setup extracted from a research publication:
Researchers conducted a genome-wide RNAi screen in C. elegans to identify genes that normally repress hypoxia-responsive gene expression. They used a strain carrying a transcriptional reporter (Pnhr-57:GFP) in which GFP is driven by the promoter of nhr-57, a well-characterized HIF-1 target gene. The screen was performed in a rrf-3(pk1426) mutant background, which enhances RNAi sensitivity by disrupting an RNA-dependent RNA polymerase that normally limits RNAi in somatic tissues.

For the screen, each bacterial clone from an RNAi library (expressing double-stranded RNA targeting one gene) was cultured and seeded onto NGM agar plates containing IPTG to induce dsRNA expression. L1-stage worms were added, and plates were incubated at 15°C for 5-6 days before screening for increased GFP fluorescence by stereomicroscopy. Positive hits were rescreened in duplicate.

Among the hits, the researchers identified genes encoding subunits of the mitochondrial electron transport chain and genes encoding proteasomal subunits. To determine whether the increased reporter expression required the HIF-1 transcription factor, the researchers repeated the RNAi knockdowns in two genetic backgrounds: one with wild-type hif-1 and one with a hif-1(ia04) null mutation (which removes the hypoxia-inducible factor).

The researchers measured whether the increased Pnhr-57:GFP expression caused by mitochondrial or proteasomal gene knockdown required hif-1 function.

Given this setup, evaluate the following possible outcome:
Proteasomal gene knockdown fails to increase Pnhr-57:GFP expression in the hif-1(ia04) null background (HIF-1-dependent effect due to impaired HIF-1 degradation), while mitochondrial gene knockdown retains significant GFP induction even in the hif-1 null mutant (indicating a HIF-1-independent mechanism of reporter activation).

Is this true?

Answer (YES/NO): NO